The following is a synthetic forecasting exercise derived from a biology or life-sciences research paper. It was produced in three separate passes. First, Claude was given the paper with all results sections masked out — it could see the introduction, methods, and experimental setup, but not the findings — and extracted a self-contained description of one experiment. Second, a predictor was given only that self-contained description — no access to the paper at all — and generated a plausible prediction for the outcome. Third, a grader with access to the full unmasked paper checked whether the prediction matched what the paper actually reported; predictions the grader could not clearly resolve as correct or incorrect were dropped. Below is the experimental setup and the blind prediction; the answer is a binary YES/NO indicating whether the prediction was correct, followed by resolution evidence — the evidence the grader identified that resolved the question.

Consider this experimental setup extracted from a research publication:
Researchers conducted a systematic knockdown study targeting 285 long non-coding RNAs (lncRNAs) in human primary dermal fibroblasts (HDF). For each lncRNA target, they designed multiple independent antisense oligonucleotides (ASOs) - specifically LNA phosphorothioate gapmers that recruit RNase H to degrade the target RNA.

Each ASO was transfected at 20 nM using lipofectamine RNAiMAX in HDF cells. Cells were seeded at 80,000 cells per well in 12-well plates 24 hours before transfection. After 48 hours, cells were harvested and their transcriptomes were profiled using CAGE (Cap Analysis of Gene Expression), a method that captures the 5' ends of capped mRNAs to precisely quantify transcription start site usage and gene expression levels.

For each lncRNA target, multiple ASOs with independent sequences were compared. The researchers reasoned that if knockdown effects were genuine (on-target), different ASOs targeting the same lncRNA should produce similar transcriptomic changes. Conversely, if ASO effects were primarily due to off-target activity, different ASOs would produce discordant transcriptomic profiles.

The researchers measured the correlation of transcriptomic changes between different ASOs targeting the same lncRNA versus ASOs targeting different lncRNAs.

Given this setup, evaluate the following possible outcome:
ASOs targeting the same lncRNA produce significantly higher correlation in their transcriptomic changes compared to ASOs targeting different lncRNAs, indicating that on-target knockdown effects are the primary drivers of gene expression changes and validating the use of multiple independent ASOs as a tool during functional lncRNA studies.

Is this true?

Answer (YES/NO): YES